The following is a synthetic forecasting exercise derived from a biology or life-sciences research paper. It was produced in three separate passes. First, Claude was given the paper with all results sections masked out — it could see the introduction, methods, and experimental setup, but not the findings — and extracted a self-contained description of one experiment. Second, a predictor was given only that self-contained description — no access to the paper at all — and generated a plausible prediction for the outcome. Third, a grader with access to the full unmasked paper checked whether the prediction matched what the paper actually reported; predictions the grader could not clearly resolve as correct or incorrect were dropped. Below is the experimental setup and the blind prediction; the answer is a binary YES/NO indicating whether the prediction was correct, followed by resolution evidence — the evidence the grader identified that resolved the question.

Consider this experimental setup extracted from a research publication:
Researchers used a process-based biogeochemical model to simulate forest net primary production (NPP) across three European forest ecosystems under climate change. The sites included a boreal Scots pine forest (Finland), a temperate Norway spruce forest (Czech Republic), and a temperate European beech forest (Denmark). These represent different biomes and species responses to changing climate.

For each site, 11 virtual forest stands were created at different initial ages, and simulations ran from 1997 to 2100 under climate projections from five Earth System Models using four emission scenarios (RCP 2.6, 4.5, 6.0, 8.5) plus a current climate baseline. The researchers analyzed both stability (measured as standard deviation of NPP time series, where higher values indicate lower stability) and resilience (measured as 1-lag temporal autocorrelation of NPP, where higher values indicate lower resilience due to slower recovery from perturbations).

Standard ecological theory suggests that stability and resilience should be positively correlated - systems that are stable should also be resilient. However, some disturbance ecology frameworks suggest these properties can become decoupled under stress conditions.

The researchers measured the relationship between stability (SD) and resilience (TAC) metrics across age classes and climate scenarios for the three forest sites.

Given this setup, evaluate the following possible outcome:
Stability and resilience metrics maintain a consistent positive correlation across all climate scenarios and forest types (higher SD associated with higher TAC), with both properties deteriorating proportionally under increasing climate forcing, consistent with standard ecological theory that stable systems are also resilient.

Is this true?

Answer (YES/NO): NO